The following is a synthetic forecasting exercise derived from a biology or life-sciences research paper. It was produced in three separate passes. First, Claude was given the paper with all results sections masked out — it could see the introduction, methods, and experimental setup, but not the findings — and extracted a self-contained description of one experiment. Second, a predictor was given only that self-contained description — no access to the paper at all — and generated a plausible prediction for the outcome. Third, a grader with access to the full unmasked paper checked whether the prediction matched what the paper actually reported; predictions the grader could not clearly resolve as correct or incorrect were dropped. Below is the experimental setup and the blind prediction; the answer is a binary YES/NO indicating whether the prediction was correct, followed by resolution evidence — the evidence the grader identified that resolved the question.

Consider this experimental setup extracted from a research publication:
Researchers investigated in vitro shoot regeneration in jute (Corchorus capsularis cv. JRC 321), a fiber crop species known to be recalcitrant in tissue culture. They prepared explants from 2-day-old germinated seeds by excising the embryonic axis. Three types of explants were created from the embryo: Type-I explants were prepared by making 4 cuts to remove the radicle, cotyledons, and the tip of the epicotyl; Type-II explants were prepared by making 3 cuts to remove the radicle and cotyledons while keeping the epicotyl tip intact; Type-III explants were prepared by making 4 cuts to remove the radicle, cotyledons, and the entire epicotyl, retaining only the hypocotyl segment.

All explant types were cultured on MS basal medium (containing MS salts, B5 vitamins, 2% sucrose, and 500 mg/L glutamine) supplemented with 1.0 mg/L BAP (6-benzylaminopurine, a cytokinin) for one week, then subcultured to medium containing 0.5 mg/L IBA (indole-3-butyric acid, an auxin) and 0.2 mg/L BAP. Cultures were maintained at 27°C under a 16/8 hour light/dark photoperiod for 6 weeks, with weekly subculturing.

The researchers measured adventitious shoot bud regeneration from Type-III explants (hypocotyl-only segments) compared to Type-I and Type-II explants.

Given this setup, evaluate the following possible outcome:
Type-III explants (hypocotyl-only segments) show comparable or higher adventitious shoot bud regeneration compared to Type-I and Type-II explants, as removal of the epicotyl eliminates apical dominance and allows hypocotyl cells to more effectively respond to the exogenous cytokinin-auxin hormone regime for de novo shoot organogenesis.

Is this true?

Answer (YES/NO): NO